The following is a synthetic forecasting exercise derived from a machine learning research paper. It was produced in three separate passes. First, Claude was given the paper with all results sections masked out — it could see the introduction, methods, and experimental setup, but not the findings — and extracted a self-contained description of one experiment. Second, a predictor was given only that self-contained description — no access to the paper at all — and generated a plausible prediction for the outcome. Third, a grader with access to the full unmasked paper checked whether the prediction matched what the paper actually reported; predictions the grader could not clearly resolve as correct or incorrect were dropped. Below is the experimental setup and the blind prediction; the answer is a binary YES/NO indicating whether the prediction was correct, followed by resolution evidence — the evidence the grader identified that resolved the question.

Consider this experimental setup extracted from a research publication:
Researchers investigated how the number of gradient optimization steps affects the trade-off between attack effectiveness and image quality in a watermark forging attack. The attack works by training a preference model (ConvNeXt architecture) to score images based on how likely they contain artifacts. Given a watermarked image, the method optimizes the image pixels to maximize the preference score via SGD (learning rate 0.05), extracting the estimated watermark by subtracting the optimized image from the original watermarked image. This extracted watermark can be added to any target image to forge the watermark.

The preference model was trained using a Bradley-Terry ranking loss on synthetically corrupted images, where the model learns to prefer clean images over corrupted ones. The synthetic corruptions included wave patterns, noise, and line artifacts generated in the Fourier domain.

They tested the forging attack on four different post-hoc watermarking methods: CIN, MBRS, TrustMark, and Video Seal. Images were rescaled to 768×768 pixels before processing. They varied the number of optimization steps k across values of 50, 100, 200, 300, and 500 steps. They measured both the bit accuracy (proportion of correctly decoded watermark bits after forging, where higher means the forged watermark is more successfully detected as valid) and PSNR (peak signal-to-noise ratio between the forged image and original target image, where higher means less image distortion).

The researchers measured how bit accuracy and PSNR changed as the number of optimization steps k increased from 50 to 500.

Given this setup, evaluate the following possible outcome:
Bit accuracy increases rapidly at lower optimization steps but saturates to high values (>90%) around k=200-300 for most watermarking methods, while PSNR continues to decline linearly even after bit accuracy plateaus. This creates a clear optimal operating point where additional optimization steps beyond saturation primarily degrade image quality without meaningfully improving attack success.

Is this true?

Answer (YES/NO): NO